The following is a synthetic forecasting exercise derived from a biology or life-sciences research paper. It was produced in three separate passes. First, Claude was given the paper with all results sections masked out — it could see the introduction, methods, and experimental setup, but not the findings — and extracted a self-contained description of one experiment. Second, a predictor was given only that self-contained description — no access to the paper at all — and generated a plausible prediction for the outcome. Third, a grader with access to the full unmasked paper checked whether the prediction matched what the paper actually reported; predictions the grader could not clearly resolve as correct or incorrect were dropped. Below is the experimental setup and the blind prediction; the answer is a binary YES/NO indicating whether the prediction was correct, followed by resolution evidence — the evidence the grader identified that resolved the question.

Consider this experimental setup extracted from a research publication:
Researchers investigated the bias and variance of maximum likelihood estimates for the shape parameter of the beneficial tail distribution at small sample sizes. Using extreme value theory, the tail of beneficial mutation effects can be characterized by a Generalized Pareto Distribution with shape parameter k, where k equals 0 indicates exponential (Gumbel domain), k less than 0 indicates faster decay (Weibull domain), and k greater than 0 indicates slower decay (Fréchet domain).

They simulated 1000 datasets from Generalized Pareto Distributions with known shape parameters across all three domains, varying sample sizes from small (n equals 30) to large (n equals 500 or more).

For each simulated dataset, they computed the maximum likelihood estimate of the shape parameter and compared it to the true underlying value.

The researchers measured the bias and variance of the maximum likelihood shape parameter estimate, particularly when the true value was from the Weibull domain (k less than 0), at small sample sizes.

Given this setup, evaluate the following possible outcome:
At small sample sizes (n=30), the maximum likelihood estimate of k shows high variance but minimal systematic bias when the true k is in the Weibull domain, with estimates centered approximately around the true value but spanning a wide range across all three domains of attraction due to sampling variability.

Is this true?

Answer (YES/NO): NO